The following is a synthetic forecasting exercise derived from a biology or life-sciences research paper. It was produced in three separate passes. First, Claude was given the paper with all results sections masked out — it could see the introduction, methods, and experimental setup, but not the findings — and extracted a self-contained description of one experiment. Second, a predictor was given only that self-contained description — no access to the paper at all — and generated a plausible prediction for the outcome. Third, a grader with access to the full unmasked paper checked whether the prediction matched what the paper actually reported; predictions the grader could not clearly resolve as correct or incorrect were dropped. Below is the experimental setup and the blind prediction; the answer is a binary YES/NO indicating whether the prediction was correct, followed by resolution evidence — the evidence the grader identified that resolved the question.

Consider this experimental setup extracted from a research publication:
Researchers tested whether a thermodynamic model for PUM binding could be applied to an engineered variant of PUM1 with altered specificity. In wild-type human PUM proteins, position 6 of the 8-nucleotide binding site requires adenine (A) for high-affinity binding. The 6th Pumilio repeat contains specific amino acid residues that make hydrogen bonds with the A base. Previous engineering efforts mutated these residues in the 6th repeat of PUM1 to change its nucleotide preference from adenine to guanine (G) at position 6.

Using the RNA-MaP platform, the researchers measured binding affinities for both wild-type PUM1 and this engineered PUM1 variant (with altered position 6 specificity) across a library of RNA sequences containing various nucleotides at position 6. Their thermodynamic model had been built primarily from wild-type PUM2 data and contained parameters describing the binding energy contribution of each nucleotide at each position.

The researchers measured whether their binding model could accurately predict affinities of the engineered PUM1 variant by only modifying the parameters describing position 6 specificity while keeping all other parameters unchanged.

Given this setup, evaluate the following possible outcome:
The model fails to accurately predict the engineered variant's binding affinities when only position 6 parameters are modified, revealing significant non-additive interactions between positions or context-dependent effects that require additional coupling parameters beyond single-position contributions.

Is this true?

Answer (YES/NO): NO